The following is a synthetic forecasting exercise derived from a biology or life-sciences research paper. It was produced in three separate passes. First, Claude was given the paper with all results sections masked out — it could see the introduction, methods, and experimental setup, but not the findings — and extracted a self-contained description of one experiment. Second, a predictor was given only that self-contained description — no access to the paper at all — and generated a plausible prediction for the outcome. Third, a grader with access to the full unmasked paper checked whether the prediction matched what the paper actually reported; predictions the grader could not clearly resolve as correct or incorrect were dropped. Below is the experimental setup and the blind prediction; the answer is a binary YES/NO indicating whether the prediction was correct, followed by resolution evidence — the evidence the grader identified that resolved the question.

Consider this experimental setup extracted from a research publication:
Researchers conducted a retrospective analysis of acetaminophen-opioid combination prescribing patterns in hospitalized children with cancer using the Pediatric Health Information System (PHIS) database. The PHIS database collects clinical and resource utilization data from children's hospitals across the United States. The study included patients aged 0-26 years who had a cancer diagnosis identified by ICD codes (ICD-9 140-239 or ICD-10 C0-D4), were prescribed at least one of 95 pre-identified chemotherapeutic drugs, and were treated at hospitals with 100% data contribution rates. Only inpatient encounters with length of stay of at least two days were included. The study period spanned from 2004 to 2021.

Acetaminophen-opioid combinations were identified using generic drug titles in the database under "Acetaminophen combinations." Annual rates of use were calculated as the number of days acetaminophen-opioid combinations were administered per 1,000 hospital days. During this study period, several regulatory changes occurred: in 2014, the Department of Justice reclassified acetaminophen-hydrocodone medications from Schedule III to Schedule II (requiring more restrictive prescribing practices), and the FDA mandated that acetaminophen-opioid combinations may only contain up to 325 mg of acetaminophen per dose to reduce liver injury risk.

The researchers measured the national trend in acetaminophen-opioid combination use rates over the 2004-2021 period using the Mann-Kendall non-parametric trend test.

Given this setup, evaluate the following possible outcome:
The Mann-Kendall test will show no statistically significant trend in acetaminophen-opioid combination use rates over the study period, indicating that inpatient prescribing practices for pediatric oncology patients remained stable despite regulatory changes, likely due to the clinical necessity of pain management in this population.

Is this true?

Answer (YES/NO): NO